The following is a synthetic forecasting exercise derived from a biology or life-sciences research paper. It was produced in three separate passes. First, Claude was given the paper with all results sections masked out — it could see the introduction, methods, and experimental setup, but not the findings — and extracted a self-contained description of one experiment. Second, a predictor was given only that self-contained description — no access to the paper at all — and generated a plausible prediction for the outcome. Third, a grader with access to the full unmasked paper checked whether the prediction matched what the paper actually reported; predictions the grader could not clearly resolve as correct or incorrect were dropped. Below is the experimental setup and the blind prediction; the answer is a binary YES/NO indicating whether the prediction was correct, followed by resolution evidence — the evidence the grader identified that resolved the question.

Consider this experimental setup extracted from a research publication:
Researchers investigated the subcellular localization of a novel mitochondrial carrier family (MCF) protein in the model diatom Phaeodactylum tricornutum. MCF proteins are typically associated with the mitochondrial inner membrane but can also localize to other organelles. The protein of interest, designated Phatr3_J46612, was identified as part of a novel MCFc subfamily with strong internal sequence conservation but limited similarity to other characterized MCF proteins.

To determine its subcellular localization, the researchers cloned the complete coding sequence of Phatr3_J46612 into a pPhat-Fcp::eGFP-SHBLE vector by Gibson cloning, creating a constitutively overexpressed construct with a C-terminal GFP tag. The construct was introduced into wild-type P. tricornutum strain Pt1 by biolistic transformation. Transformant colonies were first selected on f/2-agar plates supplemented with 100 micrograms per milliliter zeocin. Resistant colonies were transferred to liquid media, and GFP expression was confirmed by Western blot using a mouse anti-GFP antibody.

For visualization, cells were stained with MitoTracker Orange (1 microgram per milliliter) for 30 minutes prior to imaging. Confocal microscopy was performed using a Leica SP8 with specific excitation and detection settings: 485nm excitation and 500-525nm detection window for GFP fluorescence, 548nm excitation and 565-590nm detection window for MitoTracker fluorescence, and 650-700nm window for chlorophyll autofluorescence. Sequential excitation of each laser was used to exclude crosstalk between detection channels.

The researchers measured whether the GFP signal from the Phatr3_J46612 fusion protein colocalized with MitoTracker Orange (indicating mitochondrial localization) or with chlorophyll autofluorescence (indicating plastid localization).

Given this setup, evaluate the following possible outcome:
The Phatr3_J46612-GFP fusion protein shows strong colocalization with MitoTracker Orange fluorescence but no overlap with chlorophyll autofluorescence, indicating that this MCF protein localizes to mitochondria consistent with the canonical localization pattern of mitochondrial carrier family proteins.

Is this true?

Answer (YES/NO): YES